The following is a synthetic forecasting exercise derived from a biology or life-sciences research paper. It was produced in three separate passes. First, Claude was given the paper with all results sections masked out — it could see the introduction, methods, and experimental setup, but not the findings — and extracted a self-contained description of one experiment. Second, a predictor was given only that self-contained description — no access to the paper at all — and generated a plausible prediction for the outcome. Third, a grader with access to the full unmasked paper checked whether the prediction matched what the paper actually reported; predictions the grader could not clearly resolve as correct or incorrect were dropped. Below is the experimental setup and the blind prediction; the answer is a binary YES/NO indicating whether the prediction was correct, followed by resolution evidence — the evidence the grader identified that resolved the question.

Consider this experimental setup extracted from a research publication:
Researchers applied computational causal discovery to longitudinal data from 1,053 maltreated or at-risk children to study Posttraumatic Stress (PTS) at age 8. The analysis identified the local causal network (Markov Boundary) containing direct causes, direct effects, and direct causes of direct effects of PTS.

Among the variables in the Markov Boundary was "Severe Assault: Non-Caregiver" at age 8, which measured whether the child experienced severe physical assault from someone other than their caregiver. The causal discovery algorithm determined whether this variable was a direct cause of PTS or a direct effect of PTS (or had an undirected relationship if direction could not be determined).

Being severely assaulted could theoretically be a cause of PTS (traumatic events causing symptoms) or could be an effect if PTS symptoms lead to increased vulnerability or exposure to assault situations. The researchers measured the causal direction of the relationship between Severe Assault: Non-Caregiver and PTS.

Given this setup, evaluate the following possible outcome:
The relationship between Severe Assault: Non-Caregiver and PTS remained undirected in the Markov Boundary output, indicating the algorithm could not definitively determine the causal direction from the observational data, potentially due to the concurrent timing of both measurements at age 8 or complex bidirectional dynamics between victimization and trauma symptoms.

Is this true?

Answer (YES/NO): NO